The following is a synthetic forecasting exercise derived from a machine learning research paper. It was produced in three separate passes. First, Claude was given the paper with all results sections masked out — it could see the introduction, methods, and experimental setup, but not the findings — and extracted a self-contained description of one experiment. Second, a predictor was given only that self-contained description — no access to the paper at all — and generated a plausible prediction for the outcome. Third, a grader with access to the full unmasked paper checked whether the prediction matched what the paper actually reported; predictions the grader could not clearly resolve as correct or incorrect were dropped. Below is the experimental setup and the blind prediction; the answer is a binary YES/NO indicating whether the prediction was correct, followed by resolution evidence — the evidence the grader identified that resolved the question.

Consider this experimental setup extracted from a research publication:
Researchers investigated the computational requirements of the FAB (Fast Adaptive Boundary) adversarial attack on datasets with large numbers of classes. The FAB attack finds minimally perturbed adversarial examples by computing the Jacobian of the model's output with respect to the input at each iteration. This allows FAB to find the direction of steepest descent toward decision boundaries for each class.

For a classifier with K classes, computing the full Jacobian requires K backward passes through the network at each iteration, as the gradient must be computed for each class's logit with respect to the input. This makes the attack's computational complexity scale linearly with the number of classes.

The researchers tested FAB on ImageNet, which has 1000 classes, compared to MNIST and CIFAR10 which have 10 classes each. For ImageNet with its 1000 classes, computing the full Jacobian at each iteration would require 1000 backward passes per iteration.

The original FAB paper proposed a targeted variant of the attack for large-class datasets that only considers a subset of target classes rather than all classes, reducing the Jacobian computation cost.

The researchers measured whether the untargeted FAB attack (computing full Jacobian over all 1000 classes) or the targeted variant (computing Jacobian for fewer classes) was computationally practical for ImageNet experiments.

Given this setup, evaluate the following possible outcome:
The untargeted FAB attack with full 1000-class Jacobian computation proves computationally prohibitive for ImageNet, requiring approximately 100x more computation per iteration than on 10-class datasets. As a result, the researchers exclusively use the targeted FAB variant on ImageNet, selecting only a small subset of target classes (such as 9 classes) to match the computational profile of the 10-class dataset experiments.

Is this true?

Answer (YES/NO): NO